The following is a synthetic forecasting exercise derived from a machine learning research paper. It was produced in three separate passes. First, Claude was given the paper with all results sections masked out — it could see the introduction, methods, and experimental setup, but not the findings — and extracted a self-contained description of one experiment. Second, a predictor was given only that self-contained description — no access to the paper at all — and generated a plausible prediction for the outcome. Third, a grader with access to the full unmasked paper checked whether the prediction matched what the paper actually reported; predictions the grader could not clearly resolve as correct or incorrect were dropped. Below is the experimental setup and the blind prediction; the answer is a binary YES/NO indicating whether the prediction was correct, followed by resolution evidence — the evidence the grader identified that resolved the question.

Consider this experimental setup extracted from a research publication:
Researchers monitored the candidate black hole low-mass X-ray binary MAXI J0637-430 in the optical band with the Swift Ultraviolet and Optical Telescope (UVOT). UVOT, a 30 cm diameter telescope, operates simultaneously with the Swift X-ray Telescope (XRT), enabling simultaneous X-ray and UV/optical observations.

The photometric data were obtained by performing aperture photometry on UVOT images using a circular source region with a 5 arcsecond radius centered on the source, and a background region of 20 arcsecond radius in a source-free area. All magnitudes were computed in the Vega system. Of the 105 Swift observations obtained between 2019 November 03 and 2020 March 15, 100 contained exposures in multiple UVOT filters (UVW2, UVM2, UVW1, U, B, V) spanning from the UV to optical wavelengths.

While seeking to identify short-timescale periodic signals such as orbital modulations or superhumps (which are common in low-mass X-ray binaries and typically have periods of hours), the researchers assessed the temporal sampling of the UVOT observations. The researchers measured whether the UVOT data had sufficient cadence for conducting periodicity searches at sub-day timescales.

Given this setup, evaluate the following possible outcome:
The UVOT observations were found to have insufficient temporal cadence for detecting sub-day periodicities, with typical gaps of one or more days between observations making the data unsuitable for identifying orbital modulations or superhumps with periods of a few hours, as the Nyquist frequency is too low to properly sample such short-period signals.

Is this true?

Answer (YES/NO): YES